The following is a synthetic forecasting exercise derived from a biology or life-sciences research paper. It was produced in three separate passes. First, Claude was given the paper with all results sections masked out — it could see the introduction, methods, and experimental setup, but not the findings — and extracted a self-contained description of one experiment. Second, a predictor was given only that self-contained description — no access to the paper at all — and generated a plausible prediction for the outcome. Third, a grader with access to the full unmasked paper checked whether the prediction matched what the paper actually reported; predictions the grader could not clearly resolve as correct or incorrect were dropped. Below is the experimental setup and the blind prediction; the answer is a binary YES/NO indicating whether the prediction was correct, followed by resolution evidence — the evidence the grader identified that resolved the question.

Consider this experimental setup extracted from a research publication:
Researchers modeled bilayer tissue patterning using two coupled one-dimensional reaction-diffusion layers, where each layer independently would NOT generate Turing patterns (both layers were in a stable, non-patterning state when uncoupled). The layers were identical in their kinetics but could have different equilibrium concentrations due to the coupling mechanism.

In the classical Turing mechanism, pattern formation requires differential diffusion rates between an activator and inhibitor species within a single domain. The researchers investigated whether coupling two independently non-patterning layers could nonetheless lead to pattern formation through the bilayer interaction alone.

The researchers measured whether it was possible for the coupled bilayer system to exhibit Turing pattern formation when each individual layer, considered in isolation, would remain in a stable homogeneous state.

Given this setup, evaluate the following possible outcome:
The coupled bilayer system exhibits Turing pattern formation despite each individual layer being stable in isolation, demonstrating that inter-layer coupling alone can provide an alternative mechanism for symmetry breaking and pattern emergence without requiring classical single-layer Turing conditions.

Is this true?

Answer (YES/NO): YES